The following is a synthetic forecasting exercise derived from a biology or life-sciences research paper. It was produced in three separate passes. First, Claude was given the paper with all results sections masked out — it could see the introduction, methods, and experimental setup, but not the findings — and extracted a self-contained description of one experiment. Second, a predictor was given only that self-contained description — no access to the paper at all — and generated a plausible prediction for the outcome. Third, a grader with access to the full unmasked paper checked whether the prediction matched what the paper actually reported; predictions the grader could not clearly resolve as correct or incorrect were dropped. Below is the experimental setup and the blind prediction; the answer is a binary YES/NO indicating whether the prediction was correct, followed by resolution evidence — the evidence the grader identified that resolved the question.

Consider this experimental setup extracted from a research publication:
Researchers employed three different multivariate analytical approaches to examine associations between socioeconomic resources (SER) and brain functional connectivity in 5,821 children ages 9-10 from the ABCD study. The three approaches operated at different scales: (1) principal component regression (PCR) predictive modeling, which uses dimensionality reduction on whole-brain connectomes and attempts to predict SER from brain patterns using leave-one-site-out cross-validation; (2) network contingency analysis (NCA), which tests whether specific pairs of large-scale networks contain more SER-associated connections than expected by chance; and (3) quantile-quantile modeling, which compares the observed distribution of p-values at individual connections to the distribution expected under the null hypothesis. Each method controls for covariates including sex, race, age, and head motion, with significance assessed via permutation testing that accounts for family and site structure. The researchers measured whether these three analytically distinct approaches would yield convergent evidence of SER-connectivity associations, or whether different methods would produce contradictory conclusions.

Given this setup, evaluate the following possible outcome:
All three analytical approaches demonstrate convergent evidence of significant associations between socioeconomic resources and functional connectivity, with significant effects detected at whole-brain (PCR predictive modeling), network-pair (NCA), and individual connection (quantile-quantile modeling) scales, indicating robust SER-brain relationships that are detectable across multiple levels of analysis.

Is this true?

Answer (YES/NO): YES